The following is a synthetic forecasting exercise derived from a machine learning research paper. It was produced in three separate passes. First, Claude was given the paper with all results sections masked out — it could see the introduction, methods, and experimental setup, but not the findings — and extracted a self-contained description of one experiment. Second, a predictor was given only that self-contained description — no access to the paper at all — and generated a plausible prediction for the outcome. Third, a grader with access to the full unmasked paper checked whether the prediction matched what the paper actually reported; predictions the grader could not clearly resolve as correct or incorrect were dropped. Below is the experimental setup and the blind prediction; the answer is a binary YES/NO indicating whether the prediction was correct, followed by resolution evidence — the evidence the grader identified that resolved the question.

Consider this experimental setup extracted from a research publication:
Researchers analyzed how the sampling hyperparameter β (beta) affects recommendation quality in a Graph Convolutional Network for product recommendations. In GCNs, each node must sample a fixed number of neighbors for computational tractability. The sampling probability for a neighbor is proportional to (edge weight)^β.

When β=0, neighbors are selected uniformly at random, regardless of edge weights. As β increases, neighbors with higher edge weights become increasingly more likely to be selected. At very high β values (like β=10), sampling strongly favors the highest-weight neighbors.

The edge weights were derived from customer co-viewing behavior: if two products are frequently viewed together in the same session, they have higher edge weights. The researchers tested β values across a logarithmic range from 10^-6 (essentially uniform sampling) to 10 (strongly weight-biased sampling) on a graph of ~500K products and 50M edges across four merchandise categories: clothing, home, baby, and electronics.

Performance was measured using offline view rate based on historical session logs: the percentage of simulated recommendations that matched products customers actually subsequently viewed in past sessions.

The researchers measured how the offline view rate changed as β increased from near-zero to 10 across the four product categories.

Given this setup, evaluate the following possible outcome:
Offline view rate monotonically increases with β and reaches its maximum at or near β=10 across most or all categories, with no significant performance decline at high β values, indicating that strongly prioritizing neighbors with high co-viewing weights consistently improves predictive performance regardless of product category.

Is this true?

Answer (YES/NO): YES